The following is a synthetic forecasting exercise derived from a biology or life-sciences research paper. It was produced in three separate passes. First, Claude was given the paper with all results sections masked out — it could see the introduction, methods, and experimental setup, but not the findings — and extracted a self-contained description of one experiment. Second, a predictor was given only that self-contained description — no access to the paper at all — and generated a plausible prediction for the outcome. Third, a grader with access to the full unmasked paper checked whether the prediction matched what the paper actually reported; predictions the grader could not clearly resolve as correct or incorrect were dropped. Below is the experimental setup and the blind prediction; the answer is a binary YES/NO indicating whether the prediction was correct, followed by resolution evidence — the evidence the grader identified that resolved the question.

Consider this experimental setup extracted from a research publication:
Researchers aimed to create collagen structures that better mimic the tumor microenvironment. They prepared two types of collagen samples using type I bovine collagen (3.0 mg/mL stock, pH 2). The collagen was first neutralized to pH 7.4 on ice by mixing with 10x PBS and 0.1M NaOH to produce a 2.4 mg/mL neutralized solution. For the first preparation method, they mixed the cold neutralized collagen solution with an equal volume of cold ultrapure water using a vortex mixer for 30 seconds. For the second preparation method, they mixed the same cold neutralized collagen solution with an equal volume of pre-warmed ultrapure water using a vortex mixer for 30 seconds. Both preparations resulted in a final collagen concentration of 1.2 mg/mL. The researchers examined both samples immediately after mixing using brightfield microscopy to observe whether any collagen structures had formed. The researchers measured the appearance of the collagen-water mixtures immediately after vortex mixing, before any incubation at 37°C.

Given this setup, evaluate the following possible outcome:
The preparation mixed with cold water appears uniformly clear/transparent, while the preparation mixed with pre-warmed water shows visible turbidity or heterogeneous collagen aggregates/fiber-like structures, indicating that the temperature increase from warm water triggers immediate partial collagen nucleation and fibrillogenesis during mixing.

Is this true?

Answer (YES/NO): YES